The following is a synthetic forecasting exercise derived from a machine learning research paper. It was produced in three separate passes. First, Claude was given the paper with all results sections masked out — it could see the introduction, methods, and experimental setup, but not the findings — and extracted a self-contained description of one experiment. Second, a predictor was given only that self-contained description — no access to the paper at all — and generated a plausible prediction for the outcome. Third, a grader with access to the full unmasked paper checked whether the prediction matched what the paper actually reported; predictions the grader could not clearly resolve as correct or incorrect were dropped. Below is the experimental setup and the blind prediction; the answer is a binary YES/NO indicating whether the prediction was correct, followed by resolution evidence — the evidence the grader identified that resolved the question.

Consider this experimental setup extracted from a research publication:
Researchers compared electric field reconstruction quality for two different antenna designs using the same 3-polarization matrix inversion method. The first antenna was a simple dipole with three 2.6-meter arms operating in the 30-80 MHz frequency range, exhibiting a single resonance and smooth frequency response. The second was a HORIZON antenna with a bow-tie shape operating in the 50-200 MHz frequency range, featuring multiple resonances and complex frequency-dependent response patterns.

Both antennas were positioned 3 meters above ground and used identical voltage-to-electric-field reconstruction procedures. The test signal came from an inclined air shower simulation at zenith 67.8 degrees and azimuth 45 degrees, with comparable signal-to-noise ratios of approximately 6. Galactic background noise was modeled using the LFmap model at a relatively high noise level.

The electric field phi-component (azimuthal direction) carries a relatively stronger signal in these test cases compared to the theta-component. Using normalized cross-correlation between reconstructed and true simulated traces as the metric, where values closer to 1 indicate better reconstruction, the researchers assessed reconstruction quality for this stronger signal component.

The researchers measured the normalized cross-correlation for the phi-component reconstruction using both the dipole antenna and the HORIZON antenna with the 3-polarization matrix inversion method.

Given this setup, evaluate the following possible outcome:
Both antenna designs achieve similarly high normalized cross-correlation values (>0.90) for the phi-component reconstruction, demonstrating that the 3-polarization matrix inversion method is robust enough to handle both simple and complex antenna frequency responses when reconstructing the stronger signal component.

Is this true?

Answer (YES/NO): NO